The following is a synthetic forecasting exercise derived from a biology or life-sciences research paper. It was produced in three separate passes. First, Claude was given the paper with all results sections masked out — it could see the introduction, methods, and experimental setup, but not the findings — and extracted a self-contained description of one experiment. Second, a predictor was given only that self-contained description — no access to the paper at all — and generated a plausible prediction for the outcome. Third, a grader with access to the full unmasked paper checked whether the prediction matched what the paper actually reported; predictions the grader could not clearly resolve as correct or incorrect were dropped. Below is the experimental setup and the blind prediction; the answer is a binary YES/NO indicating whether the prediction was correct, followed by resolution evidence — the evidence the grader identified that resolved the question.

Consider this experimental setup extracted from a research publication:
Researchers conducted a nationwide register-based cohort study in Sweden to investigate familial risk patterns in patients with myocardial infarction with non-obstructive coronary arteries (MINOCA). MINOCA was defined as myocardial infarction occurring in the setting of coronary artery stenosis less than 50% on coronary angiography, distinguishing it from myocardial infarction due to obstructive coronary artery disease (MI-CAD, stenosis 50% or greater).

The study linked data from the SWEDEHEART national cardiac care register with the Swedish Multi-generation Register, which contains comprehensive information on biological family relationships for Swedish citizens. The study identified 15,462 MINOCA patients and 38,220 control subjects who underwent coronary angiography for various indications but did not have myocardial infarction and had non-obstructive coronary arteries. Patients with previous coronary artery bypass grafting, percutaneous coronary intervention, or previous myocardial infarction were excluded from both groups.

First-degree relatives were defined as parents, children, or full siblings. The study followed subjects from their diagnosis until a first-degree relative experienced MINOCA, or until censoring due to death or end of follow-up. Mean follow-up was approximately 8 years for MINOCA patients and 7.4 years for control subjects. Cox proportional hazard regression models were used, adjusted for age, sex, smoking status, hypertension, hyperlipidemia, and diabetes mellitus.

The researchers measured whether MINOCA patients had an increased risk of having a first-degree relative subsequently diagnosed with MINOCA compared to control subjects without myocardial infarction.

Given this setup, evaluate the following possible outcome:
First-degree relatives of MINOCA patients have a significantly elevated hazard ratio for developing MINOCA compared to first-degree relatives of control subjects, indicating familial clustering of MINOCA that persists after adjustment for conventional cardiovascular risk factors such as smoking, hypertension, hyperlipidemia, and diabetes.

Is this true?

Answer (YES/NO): NO